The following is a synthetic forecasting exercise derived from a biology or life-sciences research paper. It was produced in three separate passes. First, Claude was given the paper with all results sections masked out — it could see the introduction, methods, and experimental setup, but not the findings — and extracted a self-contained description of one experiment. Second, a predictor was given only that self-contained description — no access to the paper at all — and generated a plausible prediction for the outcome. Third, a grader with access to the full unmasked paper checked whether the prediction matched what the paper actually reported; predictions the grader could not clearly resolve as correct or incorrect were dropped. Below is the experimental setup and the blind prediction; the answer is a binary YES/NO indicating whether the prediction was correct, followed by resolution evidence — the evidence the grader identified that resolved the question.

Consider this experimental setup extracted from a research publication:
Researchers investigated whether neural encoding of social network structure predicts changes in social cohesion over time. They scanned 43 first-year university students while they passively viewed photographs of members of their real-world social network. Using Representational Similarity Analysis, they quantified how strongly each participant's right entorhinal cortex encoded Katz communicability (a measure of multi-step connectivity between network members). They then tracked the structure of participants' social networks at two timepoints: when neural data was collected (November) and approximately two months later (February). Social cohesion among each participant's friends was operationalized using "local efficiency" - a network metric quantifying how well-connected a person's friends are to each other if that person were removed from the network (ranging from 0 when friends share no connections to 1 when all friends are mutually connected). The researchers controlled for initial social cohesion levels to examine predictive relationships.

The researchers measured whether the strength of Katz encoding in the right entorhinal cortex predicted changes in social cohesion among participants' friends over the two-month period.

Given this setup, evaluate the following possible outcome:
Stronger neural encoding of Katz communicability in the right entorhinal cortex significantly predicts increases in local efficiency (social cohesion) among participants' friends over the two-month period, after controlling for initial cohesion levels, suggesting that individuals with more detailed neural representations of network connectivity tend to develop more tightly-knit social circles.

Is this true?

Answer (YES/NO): YES